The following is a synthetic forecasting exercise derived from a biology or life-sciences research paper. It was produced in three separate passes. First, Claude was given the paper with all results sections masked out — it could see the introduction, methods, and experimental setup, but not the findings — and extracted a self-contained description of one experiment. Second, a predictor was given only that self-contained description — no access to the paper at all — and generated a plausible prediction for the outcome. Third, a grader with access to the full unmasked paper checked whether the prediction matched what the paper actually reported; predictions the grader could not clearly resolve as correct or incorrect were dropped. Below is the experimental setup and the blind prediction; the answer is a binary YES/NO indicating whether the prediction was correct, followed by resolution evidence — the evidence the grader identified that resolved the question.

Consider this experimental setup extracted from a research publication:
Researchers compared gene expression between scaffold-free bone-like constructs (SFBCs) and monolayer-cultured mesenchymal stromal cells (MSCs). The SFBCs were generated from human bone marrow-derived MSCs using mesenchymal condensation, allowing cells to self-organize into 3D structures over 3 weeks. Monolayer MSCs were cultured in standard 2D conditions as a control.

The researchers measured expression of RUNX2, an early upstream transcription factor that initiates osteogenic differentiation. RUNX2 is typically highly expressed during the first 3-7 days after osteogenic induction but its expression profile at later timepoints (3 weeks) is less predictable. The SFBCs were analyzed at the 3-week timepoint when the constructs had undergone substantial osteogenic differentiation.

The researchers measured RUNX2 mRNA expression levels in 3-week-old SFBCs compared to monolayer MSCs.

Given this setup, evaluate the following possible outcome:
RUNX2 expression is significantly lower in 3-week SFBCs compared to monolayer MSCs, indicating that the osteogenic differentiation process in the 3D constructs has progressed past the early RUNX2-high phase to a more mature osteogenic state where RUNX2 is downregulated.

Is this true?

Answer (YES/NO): NO